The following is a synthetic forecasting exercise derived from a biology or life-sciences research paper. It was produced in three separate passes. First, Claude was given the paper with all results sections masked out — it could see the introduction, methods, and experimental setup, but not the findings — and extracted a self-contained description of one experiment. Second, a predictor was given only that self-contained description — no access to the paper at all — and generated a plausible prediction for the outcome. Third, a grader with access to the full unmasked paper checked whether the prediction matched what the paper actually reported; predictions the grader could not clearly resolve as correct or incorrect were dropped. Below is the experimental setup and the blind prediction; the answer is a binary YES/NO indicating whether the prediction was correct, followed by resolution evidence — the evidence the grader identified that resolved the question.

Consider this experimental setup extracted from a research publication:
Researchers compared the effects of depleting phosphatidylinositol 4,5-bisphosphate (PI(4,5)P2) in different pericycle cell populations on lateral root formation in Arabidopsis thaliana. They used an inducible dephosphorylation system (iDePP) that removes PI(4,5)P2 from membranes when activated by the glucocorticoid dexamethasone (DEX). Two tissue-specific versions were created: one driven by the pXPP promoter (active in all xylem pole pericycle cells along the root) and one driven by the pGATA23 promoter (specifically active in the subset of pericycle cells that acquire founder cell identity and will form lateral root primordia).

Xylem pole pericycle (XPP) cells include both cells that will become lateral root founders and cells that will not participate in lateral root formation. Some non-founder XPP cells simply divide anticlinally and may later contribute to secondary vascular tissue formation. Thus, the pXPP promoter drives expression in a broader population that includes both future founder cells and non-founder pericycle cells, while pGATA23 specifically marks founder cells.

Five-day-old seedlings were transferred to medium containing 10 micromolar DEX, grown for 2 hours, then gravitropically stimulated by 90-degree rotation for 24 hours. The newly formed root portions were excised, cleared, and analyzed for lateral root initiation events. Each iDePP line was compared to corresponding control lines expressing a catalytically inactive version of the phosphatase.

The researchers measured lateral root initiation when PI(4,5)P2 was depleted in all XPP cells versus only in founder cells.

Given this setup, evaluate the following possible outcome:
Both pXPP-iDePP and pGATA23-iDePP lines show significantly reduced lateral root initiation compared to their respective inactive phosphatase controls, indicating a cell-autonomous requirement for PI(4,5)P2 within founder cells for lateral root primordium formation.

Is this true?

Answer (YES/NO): NO